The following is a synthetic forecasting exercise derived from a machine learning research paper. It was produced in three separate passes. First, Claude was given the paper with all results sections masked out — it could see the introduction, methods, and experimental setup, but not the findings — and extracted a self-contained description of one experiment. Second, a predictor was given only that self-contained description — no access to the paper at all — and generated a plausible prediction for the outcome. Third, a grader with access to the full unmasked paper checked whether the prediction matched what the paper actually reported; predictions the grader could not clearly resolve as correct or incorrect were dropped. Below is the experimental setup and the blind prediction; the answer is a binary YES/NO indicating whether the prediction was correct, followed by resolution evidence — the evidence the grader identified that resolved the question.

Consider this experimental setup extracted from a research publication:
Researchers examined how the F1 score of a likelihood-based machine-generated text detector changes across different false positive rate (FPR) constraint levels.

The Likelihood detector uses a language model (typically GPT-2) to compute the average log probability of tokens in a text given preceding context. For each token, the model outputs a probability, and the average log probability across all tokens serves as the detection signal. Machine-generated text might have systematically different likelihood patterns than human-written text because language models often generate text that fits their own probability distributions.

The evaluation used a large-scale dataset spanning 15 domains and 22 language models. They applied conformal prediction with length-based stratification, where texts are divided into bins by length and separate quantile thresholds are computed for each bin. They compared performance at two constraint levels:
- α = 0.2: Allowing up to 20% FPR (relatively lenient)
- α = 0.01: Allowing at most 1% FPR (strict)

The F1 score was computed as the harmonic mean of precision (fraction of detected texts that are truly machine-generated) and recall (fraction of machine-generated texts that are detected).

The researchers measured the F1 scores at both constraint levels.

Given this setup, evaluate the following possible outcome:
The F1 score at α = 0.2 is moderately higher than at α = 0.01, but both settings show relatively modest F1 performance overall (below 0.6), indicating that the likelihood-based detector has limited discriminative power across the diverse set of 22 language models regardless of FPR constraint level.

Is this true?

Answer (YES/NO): NO